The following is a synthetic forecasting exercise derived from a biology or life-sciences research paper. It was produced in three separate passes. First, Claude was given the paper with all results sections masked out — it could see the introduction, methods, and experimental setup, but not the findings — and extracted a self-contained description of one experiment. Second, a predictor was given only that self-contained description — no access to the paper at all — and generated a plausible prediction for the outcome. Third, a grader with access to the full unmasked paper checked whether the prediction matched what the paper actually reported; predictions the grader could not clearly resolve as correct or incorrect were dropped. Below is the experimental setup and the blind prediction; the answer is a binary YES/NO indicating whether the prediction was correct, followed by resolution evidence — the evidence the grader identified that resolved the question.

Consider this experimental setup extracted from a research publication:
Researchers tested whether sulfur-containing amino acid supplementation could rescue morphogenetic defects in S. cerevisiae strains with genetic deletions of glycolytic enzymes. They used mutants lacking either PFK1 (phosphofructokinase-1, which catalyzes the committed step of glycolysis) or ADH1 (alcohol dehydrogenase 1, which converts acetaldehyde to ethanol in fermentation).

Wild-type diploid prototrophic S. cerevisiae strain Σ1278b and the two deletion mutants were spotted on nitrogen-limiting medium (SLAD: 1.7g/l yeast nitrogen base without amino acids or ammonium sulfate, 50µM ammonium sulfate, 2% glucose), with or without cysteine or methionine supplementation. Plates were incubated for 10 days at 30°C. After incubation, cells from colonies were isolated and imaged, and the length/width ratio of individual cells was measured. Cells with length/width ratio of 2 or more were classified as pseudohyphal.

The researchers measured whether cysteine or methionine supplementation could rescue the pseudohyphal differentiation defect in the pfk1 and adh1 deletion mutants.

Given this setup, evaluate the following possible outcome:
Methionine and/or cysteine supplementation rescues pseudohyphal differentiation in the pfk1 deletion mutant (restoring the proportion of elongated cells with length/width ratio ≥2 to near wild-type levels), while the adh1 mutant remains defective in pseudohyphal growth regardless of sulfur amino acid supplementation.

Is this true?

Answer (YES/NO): NO